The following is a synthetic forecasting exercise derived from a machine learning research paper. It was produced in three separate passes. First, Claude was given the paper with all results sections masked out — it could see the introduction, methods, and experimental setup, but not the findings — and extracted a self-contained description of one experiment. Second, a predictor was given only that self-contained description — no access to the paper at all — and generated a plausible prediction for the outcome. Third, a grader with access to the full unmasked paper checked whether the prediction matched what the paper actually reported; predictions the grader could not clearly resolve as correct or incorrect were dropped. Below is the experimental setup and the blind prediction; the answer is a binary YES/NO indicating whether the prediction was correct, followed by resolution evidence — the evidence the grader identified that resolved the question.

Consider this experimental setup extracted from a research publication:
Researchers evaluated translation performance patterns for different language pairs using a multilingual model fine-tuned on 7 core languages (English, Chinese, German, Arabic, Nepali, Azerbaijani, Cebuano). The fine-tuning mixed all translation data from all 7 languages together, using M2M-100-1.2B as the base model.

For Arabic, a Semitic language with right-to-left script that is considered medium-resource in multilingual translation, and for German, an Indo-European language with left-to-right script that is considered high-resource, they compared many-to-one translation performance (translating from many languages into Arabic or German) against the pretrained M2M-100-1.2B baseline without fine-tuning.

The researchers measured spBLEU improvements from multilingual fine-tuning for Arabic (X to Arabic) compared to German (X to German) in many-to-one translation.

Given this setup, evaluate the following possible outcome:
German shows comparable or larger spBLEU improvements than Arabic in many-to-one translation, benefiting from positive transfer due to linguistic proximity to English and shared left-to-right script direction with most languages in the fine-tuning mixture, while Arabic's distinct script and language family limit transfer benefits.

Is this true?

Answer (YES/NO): NO